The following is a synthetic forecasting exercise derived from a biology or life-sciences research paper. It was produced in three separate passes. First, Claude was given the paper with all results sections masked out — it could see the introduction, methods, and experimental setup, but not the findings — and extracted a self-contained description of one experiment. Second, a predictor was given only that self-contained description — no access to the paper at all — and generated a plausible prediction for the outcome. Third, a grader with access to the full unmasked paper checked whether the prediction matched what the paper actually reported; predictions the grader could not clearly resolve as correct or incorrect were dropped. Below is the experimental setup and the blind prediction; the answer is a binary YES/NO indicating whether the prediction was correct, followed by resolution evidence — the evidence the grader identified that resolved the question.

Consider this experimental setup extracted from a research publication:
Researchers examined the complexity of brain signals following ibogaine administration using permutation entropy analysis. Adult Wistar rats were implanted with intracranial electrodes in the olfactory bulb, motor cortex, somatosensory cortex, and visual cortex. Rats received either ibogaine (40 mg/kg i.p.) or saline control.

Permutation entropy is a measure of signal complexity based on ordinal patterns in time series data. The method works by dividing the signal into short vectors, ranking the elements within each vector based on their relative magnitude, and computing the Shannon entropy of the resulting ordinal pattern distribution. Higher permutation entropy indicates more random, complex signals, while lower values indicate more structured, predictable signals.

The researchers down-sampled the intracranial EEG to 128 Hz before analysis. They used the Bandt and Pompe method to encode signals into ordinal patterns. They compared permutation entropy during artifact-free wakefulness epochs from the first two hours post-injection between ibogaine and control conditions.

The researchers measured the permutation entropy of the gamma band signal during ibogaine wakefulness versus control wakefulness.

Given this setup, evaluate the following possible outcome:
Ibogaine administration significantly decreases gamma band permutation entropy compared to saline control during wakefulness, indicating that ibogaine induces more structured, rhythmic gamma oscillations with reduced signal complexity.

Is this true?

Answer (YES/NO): YES